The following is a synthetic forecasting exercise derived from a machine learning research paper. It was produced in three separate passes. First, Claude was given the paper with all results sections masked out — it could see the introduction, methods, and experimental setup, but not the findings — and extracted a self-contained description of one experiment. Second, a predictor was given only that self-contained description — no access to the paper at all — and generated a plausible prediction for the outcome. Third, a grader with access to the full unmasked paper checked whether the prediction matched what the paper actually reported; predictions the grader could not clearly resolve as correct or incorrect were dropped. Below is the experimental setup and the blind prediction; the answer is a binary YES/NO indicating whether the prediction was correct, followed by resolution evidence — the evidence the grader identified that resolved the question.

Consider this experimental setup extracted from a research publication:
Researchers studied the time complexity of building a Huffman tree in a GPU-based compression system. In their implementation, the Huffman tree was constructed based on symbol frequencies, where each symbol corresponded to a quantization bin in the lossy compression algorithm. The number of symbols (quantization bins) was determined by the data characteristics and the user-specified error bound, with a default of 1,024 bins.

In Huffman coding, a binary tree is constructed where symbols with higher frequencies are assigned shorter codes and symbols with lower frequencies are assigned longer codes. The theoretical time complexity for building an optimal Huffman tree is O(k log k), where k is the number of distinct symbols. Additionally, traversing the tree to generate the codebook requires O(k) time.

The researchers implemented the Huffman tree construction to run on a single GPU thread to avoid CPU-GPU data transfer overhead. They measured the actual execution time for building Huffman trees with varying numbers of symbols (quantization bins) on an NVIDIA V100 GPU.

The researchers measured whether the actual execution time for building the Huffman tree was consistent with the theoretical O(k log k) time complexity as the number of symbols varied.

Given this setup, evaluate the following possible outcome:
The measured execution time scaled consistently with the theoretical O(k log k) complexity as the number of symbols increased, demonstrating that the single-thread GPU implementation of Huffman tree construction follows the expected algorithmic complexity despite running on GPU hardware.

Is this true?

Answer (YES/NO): YES